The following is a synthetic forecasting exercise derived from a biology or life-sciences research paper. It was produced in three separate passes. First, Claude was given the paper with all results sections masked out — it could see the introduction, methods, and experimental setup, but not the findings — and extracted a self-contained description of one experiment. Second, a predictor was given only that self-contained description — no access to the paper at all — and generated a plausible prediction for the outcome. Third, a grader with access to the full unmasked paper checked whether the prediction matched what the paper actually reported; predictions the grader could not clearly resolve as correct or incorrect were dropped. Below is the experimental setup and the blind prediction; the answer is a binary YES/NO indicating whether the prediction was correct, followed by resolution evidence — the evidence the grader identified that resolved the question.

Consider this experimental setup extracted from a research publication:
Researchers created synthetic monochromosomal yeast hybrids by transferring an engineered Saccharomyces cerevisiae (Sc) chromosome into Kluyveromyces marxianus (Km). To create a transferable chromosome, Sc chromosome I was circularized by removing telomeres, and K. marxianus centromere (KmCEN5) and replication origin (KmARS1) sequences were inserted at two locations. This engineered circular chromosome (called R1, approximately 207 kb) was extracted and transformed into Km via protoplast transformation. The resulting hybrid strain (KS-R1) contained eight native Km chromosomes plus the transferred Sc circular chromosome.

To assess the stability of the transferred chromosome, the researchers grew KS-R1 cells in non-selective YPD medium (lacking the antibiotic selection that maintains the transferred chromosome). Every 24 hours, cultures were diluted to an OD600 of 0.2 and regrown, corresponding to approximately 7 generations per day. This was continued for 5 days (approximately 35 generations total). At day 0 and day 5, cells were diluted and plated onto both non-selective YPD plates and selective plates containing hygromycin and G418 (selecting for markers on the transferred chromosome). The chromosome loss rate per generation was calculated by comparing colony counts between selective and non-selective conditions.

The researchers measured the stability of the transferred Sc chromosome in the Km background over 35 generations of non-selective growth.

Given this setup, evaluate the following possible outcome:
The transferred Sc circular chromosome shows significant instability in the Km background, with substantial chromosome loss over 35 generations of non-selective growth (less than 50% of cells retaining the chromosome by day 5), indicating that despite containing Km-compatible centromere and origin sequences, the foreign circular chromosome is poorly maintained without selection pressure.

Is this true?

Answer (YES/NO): NO